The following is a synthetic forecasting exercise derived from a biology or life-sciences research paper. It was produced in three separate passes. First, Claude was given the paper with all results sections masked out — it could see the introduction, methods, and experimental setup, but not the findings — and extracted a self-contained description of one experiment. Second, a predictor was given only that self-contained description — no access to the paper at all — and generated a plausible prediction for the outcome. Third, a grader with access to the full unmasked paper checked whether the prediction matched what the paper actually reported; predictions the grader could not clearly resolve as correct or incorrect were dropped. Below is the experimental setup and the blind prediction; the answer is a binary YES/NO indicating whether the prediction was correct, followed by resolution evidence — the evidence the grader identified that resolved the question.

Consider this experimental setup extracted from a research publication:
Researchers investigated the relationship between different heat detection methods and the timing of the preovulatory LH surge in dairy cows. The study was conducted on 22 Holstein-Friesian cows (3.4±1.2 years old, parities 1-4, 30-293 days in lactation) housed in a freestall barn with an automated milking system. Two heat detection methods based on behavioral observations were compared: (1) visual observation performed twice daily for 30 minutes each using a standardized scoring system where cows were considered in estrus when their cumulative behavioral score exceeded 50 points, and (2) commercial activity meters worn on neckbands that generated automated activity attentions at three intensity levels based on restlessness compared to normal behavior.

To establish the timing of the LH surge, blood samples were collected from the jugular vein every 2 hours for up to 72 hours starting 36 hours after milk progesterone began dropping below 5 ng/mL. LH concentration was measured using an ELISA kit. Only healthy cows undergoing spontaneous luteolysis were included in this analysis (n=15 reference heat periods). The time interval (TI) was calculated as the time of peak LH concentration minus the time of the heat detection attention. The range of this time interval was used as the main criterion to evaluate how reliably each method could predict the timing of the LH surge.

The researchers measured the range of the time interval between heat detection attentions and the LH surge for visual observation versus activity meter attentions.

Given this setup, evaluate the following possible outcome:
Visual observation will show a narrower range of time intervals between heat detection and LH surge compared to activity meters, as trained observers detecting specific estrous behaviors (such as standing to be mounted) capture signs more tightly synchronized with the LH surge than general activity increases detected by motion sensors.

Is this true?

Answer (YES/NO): YES